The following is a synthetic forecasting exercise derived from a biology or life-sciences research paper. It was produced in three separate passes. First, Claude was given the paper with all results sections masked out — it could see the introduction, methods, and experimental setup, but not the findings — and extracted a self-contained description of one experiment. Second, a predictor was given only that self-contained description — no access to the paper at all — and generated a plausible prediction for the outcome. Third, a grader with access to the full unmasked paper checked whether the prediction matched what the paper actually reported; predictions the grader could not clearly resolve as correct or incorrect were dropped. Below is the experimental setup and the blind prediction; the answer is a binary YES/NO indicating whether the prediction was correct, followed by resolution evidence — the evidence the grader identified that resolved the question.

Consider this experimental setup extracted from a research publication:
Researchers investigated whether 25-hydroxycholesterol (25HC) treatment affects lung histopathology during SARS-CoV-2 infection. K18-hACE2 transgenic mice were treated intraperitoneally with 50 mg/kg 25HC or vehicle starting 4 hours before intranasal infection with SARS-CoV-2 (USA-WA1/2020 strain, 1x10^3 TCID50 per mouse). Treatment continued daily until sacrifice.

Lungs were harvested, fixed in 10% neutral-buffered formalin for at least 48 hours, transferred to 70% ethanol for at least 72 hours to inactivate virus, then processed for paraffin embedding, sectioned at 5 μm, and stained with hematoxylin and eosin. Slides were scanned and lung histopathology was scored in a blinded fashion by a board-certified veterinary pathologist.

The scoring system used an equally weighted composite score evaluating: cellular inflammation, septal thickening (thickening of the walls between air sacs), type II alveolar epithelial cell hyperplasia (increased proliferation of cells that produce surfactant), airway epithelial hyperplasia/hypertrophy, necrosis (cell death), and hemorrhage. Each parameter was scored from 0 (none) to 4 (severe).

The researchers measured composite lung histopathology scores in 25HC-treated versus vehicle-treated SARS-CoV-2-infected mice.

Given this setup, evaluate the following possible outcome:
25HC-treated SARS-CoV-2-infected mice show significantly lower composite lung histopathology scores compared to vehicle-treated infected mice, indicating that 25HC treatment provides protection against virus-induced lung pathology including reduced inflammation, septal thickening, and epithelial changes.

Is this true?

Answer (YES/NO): NO